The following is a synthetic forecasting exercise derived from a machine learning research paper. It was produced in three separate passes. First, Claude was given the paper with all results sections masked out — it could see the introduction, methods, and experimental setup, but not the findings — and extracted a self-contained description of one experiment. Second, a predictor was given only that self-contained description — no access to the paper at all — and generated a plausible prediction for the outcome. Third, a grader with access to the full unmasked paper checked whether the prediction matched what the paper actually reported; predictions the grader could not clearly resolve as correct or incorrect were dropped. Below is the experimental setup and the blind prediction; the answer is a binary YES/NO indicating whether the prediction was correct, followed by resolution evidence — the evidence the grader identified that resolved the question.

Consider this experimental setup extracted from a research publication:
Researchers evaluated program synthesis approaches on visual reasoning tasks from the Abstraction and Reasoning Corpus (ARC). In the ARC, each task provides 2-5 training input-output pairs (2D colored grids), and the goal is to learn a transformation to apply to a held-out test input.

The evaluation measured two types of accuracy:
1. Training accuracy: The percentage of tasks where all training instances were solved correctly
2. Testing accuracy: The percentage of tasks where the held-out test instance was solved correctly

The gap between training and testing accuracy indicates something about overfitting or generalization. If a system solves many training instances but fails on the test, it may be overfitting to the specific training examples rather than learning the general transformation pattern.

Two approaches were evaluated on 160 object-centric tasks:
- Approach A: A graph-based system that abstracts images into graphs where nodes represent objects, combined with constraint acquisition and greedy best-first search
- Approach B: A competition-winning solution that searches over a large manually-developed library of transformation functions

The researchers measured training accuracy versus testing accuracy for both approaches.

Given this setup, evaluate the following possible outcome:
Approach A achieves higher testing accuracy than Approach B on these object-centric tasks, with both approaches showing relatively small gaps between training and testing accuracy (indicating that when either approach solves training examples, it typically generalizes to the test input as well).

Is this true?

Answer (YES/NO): NO